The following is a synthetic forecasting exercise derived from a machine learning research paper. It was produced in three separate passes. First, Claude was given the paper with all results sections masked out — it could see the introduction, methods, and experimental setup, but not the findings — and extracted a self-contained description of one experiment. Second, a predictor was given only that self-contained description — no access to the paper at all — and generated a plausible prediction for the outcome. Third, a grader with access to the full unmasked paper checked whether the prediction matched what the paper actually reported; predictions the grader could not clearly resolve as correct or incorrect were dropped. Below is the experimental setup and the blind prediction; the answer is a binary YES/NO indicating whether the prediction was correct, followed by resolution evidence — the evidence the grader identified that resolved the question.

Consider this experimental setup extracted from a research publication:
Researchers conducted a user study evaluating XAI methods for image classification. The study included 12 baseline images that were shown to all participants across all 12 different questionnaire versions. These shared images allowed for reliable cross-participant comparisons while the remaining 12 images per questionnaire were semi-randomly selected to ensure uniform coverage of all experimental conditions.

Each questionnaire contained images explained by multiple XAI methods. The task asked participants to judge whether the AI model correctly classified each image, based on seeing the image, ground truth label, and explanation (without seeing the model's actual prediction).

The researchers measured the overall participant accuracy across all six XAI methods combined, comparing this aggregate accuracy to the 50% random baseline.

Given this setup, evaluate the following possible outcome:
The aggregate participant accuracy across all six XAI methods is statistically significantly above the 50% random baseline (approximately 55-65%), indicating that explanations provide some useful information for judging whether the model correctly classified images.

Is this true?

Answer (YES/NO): YES